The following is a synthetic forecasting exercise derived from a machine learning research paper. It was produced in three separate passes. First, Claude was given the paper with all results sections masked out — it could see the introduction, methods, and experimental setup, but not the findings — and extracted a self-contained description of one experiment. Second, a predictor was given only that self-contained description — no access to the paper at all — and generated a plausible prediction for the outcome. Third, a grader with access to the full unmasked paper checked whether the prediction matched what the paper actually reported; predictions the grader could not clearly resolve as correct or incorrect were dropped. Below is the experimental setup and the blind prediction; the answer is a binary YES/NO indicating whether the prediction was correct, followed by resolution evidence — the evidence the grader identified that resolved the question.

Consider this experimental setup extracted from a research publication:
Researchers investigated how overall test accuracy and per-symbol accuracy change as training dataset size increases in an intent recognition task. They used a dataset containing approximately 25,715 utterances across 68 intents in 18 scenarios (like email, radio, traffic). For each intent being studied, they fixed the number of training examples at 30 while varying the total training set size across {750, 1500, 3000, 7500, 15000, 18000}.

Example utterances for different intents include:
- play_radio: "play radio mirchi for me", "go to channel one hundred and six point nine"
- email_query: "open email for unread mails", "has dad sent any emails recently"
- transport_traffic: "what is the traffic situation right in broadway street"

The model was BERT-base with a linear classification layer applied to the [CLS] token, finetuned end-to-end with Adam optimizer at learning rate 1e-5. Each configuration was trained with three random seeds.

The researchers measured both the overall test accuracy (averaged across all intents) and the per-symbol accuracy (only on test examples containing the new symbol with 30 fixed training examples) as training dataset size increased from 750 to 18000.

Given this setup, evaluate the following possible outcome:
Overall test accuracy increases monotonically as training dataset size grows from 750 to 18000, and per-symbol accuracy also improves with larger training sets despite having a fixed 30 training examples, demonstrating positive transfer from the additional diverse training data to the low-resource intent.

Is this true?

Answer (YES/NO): NO